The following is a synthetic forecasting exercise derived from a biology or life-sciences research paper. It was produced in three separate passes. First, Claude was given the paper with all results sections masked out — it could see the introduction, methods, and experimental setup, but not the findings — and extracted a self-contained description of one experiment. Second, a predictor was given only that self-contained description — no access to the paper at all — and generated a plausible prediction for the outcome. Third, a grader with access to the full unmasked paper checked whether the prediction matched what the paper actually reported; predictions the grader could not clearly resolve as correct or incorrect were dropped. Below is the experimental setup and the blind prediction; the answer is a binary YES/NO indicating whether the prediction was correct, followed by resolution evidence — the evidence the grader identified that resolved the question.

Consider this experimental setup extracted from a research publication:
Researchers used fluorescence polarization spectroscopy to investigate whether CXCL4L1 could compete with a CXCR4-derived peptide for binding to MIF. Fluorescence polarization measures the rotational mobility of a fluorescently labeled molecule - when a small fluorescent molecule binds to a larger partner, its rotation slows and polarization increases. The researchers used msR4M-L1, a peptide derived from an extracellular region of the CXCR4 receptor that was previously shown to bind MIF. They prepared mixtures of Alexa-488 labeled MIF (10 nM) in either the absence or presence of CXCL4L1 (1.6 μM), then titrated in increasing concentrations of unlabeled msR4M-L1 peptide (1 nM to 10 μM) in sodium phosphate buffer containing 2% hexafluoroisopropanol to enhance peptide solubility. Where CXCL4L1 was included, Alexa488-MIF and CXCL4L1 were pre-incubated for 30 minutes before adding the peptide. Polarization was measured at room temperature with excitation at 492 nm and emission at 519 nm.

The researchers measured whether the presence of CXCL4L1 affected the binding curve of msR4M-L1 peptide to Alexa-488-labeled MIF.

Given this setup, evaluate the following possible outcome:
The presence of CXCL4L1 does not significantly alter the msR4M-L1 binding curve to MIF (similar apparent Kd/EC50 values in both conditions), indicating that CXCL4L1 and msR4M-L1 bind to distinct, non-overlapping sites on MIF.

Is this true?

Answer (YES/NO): NO